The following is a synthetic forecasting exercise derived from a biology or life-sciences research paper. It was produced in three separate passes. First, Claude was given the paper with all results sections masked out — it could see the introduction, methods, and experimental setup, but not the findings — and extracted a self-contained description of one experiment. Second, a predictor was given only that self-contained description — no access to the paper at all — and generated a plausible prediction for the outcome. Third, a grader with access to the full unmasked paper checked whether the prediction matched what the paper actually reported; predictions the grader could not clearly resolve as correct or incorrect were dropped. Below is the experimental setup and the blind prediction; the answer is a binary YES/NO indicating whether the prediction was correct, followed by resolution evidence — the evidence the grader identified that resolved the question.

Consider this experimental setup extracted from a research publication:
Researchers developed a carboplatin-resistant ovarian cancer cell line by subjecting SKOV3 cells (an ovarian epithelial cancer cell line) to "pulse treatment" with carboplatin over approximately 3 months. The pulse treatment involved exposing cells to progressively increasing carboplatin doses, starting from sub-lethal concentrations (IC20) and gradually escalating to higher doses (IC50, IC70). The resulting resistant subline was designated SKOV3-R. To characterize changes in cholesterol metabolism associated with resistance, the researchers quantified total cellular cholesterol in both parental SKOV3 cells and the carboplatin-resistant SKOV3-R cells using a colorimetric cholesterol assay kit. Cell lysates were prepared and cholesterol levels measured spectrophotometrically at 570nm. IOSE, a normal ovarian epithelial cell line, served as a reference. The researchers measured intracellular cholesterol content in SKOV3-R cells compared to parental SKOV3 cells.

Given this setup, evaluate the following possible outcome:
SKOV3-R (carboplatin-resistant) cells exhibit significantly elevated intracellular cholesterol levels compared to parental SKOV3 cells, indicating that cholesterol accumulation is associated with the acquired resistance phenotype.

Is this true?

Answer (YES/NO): YES